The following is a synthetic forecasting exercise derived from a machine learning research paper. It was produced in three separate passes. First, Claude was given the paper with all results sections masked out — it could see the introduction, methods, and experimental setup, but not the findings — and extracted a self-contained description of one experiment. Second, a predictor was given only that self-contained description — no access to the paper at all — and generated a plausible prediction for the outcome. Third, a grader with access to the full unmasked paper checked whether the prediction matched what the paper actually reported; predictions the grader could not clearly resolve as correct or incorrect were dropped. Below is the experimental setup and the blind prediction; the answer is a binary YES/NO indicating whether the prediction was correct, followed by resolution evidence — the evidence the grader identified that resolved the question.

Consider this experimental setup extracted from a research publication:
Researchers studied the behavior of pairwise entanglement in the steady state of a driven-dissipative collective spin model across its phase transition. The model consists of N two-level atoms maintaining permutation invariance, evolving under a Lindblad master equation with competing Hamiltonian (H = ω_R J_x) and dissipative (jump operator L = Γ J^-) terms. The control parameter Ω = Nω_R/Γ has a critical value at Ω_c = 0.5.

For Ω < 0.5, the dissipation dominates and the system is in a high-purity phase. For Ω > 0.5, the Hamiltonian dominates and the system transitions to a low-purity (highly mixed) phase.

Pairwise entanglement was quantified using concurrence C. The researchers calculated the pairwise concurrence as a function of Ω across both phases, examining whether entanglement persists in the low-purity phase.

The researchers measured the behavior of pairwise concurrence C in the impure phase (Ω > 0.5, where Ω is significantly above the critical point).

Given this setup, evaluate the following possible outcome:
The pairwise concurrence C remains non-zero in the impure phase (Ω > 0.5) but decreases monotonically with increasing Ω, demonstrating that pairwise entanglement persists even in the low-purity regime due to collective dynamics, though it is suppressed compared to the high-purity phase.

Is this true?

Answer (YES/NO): NO